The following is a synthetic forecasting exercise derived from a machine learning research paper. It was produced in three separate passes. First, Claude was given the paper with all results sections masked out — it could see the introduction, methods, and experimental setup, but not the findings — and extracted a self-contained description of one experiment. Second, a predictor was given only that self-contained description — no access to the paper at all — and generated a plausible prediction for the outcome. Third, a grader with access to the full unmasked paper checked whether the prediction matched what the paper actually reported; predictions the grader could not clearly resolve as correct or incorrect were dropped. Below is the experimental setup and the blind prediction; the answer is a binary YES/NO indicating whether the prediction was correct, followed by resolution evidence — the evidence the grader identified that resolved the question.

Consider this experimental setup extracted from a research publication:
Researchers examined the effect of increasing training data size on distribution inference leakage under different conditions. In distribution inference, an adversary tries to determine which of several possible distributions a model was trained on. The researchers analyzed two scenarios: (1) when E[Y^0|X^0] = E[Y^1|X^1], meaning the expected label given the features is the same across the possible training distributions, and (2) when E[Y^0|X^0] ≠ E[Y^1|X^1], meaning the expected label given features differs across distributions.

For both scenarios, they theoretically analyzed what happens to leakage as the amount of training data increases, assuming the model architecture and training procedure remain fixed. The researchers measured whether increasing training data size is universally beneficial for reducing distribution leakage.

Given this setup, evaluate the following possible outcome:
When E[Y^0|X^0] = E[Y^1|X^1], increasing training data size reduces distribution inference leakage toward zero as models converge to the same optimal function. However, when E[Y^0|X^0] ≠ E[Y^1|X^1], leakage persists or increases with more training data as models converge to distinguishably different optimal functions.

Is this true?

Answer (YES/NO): YES